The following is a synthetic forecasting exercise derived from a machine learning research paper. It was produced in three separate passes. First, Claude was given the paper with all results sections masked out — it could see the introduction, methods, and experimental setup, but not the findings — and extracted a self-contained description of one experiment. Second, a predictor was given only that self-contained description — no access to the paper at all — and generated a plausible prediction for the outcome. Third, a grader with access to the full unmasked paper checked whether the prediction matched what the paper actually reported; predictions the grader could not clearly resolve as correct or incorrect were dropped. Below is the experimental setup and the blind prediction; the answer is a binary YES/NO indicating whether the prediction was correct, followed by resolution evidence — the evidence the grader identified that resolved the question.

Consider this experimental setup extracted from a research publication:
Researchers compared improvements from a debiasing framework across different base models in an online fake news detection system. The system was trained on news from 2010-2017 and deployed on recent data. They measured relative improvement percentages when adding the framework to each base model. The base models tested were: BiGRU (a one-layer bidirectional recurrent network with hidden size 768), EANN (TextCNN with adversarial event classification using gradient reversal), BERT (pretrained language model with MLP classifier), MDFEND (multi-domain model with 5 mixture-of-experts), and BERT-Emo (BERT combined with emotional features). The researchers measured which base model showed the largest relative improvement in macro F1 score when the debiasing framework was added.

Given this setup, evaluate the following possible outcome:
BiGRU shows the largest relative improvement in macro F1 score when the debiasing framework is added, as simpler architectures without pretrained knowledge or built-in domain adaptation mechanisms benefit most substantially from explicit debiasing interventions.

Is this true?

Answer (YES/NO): NO